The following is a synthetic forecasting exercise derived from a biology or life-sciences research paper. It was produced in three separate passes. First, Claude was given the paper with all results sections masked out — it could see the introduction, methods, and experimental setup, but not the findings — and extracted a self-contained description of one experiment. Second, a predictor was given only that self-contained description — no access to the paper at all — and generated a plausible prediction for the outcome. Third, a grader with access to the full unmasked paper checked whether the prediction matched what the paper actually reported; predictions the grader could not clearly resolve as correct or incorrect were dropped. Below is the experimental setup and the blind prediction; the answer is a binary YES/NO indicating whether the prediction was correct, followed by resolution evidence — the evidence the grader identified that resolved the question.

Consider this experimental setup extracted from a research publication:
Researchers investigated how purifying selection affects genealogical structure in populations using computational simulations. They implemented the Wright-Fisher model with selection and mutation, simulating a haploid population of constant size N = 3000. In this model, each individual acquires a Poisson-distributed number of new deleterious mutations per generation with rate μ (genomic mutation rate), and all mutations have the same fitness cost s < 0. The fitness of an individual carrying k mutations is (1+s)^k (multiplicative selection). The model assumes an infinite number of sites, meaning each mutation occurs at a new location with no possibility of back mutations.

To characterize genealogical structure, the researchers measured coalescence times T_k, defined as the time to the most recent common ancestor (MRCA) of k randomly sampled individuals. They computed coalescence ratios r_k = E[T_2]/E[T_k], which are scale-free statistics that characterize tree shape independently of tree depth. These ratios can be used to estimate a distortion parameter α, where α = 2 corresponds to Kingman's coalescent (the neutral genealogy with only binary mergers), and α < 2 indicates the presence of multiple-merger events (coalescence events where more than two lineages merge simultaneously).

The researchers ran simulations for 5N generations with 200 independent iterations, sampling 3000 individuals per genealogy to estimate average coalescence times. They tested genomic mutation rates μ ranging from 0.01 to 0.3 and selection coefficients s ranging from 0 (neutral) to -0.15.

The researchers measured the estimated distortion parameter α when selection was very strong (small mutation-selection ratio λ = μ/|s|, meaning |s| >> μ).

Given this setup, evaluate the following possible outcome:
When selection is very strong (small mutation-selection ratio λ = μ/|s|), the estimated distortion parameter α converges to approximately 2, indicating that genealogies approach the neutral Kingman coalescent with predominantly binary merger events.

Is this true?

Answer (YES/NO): YES